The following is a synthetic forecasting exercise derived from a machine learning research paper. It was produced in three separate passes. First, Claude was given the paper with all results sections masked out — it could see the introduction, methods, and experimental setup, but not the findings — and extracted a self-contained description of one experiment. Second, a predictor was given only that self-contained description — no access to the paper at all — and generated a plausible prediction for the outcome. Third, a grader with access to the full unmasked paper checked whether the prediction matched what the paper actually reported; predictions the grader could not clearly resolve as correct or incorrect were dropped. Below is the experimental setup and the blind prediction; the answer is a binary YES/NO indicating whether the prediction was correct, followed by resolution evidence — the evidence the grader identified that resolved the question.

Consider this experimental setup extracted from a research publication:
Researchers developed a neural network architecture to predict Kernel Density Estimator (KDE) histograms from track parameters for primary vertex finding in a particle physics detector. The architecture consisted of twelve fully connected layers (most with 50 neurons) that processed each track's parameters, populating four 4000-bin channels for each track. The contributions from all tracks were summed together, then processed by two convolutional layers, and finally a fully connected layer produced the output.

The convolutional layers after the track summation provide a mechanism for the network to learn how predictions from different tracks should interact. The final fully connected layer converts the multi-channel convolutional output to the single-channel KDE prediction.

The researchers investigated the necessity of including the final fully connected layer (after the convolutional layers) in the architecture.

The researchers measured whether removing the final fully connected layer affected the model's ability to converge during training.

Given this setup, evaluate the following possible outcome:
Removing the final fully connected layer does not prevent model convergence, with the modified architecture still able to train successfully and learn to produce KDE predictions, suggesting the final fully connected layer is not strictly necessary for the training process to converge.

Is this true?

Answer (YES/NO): NO